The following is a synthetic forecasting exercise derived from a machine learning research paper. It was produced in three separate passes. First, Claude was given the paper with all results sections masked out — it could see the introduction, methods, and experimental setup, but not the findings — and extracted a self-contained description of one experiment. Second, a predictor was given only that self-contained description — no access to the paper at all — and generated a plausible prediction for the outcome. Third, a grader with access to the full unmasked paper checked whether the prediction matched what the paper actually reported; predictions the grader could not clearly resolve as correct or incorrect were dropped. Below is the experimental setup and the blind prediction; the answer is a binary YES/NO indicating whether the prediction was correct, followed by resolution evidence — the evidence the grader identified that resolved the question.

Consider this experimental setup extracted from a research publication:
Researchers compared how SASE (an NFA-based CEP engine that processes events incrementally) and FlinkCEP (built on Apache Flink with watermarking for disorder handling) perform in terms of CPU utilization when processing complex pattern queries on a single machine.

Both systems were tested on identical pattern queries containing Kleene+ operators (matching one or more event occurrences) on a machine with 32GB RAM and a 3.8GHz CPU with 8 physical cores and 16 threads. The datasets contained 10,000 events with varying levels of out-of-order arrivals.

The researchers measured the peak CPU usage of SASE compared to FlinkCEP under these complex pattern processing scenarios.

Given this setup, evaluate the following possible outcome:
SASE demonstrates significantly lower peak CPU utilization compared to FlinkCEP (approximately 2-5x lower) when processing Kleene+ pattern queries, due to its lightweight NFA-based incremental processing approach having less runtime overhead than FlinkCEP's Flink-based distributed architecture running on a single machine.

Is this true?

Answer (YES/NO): NO